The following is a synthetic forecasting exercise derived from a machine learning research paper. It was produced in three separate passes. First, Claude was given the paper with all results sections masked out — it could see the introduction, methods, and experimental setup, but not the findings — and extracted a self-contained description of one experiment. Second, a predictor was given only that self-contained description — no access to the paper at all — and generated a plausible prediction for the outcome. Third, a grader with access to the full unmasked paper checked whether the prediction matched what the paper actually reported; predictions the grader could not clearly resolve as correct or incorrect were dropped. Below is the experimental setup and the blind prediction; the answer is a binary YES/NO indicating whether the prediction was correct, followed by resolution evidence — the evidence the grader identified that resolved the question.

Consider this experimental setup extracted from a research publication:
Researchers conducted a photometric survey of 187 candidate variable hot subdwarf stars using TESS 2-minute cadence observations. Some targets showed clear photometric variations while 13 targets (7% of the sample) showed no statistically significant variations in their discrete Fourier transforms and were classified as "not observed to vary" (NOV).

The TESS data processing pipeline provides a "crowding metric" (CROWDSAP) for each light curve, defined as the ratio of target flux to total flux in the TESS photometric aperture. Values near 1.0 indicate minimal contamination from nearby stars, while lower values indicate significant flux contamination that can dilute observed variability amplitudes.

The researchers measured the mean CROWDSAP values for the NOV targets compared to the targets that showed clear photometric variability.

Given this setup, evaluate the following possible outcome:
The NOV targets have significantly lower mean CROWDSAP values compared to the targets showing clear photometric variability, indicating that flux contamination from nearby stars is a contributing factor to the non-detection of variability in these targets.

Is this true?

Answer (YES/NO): YES